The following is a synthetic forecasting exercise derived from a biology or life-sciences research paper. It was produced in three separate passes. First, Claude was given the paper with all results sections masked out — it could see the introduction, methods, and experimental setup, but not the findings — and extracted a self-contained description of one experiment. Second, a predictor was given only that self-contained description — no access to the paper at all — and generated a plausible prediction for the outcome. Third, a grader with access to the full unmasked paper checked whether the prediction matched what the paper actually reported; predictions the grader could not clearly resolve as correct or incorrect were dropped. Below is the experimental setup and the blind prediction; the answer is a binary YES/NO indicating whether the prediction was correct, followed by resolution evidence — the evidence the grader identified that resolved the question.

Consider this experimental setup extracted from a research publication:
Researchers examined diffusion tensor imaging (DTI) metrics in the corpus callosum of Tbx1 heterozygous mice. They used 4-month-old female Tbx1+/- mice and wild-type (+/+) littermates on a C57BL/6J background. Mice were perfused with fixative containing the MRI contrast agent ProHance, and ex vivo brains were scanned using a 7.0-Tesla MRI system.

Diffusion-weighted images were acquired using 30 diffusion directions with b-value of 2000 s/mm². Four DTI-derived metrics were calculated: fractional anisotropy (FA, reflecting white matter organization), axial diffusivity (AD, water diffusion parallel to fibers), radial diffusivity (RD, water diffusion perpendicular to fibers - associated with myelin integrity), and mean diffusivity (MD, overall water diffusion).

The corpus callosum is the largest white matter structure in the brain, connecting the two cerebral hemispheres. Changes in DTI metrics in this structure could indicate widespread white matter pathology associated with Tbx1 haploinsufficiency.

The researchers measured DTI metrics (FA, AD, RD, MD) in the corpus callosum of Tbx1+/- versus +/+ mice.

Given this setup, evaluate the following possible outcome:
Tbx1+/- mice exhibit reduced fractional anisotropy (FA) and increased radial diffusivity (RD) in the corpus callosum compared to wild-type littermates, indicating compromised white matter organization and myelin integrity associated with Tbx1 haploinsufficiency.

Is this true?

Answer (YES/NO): NO